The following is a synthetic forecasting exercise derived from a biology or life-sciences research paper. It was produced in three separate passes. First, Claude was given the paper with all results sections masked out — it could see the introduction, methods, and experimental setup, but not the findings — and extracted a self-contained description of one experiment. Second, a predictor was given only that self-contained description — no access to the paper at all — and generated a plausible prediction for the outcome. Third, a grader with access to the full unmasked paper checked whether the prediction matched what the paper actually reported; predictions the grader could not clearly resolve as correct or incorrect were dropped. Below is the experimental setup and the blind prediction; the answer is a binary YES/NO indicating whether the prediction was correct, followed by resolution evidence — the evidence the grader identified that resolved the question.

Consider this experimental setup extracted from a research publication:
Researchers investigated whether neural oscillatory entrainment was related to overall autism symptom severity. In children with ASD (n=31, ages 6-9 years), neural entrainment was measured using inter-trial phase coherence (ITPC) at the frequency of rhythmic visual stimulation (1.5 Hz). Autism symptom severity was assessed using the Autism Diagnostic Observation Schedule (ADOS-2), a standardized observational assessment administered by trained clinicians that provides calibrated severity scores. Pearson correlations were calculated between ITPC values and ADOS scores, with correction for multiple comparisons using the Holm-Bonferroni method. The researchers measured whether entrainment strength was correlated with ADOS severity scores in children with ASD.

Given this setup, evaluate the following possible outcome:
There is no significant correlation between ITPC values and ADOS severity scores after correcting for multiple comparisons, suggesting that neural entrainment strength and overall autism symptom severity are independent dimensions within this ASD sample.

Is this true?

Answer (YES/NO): YES